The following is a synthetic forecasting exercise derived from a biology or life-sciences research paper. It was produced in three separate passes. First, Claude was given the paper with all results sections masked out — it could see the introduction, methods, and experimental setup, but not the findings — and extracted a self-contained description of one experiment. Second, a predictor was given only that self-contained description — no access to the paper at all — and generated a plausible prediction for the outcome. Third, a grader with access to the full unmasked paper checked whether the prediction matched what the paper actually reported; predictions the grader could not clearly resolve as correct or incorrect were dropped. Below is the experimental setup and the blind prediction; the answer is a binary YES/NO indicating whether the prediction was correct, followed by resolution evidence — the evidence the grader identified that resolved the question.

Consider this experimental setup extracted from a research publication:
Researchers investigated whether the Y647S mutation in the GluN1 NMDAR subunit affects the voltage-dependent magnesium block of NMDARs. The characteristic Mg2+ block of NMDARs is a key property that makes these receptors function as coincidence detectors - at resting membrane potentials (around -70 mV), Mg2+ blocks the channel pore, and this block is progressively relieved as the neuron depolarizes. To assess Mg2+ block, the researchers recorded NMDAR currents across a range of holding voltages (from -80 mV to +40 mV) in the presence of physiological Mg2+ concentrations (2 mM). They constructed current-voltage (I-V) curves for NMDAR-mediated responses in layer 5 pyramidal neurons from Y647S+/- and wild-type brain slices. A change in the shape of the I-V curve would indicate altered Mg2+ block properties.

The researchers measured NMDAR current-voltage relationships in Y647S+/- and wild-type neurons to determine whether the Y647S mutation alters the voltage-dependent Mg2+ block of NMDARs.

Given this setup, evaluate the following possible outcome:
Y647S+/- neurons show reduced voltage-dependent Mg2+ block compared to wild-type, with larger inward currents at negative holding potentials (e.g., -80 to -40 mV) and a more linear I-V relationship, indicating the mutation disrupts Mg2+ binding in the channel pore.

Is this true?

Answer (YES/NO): NO